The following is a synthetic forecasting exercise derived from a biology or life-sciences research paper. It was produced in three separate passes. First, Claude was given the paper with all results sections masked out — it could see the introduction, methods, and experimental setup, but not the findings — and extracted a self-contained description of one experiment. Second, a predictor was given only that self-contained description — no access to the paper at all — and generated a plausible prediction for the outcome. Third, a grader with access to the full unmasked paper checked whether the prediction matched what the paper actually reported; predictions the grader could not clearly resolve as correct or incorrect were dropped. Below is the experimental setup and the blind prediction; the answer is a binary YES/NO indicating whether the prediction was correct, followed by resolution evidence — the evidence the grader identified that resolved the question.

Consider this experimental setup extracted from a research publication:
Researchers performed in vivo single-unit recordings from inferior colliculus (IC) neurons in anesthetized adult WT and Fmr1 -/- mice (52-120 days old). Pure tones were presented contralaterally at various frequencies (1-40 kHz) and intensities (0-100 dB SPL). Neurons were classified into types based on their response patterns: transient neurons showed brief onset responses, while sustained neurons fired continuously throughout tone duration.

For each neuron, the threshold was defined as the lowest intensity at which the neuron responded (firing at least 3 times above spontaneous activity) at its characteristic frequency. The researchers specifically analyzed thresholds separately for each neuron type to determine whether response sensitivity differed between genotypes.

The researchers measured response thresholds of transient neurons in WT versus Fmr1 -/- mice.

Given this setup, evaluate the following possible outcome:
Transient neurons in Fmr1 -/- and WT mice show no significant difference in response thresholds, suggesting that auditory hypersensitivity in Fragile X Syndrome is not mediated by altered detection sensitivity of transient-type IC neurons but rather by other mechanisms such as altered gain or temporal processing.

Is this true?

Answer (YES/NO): NO